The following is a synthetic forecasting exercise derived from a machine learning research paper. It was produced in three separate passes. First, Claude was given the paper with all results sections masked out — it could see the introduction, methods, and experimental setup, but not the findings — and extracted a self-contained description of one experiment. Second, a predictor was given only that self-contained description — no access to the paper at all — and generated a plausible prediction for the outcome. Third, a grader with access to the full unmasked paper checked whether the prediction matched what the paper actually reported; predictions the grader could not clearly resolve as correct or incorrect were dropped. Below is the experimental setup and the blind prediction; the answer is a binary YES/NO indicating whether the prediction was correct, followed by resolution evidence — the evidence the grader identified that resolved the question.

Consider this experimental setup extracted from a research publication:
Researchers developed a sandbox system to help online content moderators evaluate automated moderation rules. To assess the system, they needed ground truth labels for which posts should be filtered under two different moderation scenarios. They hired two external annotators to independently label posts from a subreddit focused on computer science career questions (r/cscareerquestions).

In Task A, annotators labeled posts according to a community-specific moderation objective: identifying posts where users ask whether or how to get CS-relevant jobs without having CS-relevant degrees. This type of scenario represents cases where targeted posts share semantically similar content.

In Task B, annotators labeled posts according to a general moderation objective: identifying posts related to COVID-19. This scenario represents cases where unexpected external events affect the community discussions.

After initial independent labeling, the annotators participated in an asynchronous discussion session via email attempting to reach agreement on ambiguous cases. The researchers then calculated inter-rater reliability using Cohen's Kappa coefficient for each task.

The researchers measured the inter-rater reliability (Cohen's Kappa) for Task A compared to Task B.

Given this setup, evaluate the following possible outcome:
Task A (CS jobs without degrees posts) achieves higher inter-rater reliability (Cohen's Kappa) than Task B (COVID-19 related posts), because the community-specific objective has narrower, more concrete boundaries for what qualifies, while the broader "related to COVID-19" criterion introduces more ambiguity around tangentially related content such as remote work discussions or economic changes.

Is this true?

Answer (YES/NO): NO